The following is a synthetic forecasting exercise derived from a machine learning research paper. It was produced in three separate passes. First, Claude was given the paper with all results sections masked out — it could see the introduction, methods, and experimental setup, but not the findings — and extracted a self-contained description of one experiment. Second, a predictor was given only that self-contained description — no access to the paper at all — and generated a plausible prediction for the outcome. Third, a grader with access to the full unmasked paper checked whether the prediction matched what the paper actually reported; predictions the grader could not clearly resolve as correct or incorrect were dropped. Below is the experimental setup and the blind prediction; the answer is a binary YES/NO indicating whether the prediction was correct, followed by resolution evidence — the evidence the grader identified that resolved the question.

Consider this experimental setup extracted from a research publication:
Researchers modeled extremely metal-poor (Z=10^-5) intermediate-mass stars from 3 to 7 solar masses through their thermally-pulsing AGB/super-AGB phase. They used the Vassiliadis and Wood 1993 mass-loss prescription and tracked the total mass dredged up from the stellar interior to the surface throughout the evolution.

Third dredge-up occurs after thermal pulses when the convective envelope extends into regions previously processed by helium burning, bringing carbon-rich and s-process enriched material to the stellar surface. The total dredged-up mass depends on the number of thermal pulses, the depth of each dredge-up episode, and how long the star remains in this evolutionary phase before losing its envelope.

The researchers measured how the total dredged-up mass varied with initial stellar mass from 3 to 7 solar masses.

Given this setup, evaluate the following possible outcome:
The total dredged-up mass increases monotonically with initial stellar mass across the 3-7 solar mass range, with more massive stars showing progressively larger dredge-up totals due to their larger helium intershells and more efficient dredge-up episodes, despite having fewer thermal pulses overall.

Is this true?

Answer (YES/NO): NO